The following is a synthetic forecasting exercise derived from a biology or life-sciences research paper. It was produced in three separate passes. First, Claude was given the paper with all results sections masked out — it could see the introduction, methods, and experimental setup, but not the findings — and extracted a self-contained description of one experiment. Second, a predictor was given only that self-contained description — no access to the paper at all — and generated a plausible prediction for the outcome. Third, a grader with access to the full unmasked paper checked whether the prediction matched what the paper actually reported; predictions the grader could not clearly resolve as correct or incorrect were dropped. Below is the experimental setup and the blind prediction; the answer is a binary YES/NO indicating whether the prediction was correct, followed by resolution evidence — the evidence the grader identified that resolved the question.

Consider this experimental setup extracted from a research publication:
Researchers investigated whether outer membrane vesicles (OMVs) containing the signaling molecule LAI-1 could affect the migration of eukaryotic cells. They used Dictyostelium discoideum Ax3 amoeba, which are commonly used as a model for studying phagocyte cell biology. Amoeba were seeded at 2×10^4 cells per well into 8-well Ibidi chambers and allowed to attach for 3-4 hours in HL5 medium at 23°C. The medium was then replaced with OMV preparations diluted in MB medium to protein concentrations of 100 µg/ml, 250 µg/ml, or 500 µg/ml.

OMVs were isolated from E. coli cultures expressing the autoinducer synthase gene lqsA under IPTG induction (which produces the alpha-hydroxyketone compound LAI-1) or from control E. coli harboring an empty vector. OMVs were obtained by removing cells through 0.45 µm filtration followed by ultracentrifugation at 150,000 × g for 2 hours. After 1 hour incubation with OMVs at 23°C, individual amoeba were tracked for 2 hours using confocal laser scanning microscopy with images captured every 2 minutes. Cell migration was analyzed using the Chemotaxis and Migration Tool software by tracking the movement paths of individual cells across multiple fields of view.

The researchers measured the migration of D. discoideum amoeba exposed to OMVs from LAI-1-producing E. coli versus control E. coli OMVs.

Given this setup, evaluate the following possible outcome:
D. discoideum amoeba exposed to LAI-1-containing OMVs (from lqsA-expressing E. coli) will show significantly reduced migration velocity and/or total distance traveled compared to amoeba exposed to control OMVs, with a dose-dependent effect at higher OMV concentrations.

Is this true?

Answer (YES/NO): YES